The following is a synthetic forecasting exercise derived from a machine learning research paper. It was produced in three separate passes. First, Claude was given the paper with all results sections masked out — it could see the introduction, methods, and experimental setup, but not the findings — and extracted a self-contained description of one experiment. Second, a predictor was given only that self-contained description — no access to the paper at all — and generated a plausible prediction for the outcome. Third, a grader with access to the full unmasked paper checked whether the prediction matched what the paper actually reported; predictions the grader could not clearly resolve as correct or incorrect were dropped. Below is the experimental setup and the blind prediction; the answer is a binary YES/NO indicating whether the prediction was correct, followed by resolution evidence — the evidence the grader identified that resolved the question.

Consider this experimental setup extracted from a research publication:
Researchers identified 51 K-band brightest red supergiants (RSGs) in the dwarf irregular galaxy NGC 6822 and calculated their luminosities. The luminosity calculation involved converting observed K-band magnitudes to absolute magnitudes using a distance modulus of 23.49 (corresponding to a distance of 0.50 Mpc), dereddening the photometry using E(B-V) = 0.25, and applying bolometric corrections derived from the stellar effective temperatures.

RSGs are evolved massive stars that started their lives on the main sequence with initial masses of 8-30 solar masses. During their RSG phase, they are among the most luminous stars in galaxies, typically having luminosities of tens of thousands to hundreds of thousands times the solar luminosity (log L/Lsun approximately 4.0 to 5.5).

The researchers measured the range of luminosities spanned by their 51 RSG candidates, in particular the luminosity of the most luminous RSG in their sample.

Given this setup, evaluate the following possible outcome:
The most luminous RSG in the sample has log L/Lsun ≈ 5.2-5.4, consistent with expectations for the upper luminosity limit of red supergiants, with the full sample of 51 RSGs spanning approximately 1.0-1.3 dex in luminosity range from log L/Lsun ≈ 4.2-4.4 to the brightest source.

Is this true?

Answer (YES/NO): NO